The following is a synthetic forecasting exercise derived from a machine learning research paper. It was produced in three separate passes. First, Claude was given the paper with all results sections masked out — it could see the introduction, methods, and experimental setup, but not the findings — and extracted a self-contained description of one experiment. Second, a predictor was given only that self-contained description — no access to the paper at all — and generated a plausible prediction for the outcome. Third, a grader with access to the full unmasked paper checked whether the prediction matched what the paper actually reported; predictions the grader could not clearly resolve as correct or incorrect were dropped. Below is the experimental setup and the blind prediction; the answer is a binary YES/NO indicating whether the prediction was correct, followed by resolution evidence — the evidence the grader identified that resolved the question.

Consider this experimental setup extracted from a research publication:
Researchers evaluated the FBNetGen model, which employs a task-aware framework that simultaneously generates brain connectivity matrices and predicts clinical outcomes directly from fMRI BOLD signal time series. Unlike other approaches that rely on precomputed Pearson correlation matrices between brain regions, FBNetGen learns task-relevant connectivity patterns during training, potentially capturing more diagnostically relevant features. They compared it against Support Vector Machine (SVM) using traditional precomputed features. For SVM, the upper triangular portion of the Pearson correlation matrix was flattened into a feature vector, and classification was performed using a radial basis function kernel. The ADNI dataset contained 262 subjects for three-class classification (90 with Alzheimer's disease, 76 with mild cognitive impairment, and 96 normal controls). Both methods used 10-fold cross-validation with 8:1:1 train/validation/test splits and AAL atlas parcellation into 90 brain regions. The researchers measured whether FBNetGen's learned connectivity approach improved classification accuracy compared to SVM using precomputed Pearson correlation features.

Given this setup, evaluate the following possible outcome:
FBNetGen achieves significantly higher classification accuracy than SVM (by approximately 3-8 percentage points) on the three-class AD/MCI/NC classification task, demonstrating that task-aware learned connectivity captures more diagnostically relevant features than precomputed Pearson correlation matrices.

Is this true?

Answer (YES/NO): NO